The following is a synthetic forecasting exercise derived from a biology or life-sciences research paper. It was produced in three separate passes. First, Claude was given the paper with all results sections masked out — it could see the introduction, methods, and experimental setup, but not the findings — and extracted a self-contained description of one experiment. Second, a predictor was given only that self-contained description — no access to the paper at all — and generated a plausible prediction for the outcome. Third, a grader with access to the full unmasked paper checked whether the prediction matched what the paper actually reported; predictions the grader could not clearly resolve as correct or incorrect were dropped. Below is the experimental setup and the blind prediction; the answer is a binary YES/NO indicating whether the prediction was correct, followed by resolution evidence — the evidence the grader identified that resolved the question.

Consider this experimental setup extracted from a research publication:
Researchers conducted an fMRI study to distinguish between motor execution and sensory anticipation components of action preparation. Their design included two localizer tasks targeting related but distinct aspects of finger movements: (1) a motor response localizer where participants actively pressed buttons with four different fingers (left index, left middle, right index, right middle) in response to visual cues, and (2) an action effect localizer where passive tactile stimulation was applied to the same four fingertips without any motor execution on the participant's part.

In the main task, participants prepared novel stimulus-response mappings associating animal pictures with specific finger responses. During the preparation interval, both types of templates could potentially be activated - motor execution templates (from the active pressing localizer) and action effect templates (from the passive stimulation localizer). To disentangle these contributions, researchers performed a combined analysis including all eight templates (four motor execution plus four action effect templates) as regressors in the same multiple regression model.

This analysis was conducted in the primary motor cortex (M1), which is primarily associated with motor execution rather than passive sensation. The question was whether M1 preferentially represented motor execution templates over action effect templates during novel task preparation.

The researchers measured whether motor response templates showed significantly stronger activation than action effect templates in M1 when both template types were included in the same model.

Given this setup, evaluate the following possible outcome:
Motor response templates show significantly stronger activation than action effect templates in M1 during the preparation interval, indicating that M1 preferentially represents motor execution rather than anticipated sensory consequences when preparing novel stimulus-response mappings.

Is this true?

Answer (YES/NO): NO